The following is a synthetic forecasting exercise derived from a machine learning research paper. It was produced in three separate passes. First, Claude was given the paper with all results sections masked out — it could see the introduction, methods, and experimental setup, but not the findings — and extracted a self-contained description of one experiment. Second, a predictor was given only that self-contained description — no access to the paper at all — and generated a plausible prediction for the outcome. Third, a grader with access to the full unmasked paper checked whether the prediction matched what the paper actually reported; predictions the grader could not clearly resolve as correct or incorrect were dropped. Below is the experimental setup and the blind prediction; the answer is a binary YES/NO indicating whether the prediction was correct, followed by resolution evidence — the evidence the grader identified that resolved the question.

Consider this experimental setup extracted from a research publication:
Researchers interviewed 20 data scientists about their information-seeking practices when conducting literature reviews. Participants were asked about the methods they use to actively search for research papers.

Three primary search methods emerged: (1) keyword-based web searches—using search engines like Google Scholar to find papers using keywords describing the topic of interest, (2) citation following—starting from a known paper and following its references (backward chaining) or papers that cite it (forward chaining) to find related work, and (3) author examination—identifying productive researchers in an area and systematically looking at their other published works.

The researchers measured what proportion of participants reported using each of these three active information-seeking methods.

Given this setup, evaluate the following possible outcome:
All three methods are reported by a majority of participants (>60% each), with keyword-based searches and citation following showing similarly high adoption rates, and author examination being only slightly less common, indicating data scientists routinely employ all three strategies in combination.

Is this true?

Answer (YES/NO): YES